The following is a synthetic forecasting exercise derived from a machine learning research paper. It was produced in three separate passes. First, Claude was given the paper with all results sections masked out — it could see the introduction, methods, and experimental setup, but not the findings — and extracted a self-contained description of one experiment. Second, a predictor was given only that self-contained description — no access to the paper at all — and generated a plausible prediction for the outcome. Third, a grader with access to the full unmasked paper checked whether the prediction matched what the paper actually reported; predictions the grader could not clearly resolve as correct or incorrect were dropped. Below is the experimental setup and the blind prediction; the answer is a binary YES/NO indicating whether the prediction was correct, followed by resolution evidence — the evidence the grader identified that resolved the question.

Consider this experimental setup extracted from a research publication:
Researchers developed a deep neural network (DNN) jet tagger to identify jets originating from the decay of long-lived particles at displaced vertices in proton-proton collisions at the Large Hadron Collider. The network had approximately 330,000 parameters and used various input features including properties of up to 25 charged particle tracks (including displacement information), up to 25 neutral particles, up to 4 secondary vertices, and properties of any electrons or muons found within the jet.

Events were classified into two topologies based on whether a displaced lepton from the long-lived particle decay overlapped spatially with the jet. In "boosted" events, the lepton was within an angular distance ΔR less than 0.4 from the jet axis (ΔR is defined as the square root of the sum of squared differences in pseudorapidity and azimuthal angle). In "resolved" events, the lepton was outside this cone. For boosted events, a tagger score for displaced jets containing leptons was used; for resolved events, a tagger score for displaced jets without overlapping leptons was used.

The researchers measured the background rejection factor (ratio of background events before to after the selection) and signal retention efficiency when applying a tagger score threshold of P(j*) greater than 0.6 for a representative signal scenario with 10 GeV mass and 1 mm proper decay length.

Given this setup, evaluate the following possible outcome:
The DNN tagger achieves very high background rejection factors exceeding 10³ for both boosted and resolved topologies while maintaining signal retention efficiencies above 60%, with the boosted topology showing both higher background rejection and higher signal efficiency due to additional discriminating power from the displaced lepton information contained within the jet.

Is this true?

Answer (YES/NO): NO